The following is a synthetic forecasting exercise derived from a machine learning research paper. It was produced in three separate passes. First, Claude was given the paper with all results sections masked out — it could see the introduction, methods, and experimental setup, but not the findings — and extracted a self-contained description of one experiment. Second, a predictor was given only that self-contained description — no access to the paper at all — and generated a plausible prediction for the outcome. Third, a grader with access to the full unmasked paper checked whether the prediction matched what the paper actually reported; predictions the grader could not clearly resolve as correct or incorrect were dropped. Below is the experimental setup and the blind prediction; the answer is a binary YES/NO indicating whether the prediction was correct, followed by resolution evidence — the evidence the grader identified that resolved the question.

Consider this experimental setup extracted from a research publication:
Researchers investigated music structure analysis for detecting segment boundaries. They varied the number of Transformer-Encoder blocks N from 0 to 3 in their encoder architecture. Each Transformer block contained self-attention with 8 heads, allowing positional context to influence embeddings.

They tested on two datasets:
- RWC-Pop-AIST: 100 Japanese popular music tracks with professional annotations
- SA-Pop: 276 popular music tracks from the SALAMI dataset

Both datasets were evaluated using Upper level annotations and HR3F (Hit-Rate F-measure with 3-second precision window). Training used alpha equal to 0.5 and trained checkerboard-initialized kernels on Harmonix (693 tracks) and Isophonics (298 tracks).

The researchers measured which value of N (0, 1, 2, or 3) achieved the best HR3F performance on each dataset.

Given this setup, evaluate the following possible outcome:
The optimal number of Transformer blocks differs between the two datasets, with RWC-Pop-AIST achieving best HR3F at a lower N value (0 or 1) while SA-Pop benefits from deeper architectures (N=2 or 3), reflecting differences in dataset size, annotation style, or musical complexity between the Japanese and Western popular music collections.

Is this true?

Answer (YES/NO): NO